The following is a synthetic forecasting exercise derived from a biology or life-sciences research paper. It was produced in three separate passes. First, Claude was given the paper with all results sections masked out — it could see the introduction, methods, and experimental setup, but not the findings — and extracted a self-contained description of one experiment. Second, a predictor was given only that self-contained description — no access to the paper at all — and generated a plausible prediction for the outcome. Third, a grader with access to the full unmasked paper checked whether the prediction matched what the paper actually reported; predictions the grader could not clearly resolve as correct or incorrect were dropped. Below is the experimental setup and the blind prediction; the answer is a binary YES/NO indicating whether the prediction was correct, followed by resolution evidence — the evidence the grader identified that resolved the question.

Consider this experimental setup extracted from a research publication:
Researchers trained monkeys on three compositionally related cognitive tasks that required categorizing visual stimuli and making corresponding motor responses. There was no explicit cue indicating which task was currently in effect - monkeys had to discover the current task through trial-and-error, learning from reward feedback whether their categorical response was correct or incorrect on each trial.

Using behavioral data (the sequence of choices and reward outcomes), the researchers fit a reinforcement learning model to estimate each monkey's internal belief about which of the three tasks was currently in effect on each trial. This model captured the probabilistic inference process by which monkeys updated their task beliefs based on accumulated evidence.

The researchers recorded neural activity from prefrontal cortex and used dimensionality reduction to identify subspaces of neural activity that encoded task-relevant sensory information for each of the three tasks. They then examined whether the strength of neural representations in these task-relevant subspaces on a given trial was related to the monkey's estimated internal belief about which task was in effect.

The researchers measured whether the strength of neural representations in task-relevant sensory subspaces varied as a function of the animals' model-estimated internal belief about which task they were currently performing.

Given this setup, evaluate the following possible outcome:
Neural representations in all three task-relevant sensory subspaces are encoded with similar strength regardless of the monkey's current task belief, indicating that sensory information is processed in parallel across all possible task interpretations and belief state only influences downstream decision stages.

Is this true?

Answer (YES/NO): NO